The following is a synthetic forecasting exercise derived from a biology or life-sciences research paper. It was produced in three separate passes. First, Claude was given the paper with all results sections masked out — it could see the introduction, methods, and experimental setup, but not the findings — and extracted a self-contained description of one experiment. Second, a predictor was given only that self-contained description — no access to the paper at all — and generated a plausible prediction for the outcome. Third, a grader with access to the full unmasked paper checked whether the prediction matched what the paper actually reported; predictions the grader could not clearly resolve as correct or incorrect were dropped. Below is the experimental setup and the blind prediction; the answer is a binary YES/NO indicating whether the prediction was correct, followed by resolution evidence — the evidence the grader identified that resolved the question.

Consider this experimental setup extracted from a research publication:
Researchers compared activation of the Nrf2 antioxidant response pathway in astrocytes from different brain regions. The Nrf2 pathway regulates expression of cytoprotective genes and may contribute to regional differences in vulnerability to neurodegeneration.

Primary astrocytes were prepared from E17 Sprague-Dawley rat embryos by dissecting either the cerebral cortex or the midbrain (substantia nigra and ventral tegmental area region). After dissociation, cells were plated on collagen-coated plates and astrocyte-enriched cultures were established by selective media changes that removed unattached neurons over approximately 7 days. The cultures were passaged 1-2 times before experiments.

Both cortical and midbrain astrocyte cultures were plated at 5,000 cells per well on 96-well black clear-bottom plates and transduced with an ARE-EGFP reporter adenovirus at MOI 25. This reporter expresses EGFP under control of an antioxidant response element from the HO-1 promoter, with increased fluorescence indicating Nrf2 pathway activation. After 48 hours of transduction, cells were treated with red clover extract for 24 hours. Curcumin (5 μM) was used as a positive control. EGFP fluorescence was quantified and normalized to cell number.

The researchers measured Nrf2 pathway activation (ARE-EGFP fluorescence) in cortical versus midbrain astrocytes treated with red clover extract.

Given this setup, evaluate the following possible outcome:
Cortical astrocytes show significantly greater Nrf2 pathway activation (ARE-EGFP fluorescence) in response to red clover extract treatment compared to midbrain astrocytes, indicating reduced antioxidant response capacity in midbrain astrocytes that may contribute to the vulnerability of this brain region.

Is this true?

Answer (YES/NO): YES